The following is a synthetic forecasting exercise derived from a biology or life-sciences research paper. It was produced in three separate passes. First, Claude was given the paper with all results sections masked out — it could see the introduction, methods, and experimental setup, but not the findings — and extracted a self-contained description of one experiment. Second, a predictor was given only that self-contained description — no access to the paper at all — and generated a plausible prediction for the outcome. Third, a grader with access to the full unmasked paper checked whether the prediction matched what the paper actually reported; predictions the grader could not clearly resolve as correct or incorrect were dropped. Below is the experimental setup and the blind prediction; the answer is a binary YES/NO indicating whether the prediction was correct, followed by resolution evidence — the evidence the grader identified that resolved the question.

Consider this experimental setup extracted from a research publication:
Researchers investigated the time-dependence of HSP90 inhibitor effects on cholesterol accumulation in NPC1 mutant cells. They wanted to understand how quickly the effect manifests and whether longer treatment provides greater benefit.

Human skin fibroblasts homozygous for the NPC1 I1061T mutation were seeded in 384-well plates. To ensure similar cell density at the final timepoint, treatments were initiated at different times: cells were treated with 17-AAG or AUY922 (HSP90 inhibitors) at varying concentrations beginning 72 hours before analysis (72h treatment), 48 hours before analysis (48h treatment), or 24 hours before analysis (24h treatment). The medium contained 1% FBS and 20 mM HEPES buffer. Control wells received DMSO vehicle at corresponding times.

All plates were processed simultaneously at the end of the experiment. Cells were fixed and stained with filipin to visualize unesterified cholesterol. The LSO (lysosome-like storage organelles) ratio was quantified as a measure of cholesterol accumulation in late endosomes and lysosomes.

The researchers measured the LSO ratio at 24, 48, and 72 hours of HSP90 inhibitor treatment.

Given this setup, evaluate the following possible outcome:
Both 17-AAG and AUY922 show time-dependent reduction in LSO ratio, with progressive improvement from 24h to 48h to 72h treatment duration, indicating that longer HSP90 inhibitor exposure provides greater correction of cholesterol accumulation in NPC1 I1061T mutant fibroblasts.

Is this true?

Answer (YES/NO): NO